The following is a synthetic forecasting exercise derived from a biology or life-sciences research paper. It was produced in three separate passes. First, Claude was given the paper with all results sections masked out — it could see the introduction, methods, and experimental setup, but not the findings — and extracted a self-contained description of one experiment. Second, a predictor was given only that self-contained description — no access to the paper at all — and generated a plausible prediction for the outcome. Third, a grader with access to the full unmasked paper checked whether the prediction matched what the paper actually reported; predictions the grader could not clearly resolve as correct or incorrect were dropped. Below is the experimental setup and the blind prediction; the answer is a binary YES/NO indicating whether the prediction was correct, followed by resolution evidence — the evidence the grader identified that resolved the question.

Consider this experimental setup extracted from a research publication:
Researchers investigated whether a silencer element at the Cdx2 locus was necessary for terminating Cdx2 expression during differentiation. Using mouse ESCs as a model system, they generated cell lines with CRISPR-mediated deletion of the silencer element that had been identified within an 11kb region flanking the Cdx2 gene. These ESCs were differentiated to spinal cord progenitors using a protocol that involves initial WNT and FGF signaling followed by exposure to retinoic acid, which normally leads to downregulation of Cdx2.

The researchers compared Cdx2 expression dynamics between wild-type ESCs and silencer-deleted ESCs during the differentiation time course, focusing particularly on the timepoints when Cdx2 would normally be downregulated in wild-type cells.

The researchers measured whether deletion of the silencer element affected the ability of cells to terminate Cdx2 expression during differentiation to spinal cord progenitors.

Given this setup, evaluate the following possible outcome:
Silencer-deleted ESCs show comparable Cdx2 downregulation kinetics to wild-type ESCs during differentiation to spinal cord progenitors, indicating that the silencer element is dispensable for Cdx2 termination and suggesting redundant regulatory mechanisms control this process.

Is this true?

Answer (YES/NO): NO